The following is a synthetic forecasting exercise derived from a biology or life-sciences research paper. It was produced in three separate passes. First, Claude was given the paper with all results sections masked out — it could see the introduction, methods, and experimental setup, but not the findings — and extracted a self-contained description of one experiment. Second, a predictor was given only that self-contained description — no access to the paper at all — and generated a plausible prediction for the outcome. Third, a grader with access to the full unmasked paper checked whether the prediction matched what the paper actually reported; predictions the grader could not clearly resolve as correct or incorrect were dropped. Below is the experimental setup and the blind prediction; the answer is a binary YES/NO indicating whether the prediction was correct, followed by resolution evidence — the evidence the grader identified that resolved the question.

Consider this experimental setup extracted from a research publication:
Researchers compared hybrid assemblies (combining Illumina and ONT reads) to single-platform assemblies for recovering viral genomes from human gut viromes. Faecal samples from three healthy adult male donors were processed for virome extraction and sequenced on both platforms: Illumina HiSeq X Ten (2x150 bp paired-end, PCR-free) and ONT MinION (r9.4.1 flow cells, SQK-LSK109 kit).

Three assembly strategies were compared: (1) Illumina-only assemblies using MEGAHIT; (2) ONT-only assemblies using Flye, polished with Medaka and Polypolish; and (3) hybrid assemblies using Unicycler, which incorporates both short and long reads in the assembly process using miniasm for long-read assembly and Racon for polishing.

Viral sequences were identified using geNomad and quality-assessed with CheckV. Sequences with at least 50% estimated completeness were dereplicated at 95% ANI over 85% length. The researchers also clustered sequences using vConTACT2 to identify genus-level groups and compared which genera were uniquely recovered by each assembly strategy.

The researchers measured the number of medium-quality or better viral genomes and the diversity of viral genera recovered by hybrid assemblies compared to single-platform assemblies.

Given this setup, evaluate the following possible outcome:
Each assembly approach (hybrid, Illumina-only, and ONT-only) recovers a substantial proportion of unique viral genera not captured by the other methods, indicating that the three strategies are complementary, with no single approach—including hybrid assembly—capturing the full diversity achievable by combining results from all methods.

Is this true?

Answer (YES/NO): NO